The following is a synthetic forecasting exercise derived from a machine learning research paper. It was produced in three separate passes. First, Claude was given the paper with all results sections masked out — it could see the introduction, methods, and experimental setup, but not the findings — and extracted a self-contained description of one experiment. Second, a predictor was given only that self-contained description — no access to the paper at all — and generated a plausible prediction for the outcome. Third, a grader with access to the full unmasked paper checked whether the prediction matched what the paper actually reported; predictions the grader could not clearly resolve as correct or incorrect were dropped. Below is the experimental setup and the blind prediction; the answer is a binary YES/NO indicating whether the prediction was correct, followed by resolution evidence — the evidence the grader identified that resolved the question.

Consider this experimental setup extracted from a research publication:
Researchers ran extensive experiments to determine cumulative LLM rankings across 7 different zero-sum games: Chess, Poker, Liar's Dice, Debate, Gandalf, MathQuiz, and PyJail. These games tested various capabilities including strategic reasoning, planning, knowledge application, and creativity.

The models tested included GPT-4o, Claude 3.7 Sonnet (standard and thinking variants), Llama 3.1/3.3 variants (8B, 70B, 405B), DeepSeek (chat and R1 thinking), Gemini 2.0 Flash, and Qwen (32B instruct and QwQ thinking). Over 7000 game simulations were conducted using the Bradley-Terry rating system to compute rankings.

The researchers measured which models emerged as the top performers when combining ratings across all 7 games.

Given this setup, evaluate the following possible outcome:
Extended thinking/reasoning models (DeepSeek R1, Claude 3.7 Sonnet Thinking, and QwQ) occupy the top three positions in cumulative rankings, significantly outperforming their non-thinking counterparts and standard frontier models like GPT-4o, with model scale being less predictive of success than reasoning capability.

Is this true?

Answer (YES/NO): NO